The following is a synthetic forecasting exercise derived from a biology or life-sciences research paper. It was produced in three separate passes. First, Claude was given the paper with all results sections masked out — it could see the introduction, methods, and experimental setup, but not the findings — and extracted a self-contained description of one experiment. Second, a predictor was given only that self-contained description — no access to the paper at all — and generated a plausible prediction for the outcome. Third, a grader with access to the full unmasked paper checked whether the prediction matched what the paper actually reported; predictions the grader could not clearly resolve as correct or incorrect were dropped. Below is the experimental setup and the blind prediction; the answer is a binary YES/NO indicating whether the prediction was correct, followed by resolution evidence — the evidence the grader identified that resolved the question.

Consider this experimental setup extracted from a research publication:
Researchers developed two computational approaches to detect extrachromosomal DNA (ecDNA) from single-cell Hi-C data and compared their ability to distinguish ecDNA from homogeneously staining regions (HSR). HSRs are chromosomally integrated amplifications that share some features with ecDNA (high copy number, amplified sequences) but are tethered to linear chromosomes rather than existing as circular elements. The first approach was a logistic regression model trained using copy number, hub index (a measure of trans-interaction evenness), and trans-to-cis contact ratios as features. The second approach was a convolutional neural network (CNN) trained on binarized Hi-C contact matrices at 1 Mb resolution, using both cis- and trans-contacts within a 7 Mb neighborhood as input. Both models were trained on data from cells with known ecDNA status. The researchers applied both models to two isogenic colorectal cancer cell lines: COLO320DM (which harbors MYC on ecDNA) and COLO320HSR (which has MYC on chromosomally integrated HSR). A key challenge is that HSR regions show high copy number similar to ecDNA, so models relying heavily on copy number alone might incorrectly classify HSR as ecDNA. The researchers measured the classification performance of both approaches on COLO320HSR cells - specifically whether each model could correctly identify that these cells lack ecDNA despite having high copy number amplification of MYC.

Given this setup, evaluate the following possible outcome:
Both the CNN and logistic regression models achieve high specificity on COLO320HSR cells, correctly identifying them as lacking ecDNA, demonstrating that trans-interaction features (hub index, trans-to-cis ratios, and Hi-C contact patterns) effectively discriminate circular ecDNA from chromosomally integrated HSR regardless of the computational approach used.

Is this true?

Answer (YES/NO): NO